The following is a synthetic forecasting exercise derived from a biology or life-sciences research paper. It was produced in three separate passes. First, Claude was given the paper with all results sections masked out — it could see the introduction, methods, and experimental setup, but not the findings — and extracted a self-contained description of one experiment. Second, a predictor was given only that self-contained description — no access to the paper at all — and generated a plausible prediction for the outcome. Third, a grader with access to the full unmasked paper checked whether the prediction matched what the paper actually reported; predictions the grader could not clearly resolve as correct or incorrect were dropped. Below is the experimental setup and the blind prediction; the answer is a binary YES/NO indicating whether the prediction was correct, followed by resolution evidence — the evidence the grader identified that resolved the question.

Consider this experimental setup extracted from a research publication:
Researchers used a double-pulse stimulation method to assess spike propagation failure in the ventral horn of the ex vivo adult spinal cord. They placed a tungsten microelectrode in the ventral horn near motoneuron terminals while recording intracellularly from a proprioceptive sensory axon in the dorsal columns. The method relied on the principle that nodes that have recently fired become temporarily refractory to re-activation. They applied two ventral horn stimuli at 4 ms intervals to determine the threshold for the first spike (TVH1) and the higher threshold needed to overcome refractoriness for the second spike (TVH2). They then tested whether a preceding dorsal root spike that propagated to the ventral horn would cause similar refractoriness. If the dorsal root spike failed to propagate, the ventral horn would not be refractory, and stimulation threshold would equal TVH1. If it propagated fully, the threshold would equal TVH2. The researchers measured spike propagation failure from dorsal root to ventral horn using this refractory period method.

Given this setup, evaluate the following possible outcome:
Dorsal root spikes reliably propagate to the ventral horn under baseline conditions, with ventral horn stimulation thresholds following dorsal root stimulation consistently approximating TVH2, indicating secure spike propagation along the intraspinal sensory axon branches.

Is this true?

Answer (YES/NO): NO